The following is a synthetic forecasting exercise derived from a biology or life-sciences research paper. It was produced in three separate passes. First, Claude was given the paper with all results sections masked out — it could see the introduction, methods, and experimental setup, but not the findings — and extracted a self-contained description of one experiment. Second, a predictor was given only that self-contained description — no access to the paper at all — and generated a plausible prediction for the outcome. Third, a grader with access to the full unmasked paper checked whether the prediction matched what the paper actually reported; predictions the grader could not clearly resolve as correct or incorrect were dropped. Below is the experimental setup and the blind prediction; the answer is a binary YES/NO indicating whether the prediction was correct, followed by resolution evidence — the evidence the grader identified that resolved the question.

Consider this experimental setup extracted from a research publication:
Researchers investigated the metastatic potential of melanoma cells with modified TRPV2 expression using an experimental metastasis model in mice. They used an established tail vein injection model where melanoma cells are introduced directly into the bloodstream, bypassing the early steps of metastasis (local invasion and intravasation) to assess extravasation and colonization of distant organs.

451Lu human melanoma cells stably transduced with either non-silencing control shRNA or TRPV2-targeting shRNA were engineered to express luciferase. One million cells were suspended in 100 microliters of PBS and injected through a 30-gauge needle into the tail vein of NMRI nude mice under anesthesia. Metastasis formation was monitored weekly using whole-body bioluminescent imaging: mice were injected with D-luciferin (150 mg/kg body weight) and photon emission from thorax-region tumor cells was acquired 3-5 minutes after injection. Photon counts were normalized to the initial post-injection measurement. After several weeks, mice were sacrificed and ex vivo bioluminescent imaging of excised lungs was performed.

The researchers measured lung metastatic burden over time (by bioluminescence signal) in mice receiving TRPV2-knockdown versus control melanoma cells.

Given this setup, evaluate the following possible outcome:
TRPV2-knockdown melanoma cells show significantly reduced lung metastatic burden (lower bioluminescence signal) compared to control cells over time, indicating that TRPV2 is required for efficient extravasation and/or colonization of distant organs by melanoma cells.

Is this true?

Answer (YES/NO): YES